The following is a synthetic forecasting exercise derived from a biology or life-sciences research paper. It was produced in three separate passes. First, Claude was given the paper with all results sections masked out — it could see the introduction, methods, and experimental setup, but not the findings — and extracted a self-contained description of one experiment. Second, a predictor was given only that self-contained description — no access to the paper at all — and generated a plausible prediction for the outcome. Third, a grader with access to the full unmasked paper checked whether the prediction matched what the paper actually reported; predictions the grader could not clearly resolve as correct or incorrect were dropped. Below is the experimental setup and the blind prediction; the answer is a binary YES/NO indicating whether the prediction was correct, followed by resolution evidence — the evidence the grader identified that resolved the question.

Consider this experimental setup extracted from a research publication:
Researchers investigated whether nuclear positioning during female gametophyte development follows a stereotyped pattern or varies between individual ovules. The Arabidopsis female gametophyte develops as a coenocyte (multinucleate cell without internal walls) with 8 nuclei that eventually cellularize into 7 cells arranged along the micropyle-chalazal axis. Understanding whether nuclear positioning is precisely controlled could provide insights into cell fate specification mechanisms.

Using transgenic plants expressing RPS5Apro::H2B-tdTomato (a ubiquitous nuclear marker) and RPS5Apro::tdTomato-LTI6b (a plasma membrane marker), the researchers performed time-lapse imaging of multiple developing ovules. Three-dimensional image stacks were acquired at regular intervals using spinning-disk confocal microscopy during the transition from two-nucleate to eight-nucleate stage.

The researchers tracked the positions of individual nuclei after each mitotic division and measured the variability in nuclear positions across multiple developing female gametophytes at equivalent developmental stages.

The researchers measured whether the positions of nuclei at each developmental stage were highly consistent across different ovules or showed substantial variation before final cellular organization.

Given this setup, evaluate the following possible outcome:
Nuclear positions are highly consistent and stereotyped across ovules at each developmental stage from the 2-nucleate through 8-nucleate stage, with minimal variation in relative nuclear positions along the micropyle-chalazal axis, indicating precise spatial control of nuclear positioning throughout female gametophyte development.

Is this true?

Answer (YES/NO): NO